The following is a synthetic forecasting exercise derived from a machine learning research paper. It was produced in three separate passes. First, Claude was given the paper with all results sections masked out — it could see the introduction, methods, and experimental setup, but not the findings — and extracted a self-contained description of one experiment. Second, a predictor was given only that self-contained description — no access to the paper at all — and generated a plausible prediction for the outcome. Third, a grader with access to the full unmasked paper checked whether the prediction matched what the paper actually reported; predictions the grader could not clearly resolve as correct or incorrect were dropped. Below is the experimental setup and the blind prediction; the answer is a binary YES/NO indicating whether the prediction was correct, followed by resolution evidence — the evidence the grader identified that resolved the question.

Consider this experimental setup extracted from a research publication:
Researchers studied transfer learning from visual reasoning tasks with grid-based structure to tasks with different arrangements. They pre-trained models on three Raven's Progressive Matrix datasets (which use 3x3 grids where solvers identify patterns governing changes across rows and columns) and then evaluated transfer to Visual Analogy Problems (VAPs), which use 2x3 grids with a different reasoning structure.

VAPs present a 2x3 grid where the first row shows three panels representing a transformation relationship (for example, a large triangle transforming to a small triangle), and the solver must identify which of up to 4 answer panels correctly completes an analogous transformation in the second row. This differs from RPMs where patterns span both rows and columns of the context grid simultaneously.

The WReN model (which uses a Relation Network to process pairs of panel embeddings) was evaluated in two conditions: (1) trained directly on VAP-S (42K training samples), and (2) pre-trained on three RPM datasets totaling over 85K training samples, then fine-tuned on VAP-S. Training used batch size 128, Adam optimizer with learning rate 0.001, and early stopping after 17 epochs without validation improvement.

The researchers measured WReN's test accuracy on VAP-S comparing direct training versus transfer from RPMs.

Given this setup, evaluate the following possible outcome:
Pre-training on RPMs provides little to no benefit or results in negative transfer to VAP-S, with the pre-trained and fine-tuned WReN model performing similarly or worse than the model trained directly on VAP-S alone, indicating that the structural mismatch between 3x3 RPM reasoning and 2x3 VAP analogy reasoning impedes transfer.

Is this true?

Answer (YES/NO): NO